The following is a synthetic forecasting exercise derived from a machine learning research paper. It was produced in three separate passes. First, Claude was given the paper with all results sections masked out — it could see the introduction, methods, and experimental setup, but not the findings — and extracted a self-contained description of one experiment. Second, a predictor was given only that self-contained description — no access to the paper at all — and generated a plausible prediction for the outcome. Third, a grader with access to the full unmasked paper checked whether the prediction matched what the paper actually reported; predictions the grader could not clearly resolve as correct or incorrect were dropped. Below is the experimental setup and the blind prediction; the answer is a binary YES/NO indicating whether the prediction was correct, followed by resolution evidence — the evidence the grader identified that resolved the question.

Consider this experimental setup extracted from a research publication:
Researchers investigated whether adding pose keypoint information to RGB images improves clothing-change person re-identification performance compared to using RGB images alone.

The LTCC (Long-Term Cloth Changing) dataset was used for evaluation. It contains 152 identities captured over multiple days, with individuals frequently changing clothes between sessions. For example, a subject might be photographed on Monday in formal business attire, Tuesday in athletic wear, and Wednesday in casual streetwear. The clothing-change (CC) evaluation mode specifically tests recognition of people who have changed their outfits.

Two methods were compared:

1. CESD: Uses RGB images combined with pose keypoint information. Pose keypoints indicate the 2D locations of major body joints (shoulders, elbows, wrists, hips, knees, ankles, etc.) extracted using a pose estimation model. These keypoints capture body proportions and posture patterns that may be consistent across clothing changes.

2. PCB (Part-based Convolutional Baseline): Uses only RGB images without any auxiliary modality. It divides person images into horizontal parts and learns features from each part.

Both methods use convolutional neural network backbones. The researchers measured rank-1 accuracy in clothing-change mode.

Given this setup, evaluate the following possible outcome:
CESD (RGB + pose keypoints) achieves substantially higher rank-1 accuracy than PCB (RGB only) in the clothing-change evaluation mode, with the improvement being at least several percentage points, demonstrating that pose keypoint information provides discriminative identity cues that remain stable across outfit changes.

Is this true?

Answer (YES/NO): NO